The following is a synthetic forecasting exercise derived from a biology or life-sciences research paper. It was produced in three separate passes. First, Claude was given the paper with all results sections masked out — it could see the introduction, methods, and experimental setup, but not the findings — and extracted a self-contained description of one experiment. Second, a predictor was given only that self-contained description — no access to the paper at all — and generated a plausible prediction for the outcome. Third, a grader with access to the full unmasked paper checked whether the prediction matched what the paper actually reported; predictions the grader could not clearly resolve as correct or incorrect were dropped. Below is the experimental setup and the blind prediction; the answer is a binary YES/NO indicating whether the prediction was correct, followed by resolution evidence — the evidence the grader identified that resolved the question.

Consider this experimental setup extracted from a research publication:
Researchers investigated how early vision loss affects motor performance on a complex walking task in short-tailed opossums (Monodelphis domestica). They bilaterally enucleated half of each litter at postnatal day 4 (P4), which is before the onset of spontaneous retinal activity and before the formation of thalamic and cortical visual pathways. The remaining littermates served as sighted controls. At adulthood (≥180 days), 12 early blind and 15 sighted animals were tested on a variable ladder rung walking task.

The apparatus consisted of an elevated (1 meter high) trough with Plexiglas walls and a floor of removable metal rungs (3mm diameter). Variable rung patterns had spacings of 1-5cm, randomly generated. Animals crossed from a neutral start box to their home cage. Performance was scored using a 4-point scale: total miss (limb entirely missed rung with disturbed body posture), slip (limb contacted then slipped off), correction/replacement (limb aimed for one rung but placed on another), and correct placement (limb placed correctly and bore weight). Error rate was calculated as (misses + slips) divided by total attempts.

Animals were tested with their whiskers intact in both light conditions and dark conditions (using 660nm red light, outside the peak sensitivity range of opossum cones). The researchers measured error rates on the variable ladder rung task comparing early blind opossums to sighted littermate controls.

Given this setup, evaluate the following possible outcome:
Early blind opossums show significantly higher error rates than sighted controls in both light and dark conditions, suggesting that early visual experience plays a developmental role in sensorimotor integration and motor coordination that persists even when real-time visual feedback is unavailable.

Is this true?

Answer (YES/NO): NO